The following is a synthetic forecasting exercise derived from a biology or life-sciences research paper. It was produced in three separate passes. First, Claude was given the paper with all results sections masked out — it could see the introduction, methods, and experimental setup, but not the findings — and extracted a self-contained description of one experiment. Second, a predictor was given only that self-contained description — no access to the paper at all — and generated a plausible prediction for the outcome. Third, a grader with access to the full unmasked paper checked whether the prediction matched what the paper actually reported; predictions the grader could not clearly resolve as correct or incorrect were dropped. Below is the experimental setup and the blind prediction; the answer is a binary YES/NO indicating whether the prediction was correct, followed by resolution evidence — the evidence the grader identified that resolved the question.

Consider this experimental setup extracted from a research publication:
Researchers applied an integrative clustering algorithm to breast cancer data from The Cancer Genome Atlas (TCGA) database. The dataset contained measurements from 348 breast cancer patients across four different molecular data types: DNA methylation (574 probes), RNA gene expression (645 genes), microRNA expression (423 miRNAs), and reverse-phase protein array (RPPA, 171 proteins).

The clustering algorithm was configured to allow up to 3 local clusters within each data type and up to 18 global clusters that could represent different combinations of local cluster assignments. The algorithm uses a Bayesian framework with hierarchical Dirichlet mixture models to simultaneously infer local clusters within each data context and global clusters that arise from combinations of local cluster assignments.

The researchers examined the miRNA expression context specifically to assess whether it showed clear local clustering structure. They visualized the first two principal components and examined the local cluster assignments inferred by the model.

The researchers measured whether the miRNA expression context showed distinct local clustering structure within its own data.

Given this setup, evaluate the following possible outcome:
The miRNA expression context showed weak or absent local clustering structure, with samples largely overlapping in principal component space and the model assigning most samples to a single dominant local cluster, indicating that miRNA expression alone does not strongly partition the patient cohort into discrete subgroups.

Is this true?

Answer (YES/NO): YES